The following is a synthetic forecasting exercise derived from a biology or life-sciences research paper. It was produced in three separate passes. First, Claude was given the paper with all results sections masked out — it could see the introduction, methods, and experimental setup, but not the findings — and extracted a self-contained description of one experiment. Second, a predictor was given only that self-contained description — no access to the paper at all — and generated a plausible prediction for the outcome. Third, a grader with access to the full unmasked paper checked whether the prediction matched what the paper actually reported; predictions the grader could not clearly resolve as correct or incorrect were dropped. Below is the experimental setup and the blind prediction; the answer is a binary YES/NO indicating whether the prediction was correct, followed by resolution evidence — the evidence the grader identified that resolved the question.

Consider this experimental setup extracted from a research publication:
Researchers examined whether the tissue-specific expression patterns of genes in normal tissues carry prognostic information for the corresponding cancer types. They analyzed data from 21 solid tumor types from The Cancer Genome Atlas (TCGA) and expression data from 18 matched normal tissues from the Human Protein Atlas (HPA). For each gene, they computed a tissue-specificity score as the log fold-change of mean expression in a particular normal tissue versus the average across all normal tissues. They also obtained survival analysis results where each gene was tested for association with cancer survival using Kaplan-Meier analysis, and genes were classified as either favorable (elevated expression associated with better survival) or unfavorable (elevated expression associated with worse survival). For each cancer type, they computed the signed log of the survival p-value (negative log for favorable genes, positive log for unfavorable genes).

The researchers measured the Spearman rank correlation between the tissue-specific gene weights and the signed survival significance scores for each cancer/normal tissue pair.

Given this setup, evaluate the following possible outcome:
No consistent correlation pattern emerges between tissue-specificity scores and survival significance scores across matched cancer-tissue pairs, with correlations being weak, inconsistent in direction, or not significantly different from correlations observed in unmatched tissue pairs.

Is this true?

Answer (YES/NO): NO